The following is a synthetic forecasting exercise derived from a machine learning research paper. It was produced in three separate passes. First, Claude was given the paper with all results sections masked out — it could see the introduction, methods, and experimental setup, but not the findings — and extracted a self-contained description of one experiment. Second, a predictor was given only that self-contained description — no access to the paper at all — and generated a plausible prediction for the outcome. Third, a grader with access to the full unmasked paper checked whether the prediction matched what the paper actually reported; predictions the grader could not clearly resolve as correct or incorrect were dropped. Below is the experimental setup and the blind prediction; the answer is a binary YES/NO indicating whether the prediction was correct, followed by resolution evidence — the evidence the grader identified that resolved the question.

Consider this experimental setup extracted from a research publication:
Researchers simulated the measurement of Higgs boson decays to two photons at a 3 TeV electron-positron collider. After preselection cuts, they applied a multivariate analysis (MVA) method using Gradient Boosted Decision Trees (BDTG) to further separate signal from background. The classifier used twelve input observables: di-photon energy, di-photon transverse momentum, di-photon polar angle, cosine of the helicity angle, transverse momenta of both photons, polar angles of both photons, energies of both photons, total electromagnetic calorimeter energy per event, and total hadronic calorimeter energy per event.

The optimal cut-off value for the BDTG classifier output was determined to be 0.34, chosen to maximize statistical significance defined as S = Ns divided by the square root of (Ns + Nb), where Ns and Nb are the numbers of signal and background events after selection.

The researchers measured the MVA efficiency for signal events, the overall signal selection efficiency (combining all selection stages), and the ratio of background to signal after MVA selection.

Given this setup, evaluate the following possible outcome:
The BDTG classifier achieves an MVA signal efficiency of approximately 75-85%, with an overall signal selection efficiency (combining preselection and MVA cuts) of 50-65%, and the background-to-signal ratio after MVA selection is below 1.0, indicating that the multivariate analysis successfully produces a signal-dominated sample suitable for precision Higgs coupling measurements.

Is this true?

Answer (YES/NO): NO